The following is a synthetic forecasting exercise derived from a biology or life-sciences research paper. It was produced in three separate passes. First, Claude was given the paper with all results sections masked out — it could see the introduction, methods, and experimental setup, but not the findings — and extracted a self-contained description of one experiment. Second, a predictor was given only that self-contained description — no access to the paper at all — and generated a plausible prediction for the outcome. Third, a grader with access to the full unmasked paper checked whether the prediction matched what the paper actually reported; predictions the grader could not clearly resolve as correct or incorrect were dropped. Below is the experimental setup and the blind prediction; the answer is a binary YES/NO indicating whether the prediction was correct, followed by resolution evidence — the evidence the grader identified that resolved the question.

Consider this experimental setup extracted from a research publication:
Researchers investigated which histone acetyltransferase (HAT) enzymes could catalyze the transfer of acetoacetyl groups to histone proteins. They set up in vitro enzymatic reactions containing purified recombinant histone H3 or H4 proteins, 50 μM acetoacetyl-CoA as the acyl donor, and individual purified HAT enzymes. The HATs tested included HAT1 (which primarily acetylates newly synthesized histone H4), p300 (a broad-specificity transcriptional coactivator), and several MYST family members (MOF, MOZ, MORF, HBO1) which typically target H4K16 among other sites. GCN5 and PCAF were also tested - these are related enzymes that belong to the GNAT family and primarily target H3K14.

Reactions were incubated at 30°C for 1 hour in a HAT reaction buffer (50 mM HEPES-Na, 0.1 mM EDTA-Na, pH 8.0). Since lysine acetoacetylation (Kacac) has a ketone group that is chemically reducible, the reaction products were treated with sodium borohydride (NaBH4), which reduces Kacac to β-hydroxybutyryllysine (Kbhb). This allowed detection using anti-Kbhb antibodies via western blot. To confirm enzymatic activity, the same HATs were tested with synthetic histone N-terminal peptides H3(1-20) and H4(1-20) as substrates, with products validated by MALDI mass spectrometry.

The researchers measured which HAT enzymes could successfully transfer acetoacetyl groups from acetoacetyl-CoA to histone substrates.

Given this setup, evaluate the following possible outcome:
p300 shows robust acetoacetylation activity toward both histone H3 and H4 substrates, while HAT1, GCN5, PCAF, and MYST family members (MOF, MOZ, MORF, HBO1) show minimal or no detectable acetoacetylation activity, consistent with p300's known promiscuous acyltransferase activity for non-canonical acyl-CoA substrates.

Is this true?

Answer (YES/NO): NO